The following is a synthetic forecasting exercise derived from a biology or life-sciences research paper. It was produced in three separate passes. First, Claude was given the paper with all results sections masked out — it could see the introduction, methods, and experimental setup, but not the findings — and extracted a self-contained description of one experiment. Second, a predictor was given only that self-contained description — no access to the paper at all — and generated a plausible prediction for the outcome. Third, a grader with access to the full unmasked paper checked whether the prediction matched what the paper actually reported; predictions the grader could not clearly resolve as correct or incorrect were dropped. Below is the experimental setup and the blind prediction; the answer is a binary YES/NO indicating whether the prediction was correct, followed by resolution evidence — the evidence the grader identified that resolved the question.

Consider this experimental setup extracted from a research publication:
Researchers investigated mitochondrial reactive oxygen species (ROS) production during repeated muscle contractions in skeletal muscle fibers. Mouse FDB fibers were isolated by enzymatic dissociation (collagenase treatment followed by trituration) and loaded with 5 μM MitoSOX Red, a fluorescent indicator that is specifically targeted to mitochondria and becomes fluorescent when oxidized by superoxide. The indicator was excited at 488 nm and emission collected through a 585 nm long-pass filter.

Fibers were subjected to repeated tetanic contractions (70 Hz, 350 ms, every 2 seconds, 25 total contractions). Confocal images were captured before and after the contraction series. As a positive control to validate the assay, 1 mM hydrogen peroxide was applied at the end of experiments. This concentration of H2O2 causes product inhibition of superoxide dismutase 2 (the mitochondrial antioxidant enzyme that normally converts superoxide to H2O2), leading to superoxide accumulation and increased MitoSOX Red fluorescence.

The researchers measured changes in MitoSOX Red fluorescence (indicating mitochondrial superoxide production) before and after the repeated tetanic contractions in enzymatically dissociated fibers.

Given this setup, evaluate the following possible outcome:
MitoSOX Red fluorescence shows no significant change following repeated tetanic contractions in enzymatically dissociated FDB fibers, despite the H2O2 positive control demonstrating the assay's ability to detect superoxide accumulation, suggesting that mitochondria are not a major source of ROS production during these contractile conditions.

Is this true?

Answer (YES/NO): YES